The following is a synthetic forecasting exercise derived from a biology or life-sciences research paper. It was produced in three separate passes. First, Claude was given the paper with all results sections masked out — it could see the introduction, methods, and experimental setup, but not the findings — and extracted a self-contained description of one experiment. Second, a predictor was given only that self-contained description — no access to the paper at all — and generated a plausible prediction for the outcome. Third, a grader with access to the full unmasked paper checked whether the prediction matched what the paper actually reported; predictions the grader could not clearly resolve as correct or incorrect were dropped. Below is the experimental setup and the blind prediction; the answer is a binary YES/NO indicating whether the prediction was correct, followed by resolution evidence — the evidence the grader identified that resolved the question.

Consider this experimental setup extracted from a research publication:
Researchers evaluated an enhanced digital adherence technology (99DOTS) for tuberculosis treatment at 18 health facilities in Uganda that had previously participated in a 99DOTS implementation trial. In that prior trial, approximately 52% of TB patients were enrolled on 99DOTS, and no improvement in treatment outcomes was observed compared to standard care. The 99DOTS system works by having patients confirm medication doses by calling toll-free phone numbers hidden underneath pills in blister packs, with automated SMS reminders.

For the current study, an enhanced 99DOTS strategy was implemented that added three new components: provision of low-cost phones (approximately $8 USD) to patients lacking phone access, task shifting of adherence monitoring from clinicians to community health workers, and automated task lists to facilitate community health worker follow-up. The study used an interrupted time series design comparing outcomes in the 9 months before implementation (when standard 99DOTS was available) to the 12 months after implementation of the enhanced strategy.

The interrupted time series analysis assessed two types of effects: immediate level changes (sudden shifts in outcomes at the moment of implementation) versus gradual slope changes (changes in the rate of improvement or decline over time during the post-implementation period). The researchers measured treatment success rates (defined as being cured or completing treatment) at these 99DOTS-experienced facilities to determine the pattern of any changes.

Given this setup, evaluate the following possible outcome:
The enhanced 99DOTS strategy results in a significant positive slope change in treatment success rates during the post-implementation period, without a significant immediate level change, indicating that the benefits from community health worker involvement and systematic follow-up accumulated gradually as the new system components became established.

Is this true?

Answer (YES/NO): YES